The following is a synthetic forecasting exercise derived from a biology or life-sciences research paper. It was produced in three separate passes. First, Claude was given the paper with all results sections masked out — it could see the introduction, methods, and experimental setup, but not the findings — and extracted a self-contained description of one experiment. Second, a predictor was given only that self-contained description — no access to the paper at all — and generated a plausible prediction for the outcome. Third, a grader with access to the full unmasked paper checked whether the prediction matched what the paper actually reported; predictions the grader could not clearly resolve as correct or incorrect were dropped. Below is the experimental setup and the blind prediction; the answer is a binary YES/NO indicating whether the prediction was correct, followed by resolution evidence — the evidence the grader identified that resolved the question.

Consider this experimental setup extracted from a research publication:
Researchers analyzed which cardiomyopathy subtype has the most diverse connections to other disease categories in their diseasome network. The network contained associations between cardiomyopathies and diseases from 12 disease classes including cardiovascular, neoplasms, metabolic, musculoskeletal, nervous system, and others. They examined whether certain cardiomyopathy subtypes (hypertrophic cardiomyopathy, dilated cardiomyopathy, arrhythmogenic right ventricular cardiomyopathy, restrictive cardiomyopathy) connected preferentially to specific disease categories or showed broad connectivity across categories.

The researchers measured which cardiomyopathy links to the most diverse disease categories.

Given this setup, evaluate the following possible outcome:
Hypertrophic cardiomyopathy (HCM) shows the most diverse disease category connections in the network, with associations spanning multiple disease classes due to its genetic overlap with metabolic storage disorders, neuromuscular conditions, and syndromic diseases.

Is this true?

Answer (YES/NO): NO